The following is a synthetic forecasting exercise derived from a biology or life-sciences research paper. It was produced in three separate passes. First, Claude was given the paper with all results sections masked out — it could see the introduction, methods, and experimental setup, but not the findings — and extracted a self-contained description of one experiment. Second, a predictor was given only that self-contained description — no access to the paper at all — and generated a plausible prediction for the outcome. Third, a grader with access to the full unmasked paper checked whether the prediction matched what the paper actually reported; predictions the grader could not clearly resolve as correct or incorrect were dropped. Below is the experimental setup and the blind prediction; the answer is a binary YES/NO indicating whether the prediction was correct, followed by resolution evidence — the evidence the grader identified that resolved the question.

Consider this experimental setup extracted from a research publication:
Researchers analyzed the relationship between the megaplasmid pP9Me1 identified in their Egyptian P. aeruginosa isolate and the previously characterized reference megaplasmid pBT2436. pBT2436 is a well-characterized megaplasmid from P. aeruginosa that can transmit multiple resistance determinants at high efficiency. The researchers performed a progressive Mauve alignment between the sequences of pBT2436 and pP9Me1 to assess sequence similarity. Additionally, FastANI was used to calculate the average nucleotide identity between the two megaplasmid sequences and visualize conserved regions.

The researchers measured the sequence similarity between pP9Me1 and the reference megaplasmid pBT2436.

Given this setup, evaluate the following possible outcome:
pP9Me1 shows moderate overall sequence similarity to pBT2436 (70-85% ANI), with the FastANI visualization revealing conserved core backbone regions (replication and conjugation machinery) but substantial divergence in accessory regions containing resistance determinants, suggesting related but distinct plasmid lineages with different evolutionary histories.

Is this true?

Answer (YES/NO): NO